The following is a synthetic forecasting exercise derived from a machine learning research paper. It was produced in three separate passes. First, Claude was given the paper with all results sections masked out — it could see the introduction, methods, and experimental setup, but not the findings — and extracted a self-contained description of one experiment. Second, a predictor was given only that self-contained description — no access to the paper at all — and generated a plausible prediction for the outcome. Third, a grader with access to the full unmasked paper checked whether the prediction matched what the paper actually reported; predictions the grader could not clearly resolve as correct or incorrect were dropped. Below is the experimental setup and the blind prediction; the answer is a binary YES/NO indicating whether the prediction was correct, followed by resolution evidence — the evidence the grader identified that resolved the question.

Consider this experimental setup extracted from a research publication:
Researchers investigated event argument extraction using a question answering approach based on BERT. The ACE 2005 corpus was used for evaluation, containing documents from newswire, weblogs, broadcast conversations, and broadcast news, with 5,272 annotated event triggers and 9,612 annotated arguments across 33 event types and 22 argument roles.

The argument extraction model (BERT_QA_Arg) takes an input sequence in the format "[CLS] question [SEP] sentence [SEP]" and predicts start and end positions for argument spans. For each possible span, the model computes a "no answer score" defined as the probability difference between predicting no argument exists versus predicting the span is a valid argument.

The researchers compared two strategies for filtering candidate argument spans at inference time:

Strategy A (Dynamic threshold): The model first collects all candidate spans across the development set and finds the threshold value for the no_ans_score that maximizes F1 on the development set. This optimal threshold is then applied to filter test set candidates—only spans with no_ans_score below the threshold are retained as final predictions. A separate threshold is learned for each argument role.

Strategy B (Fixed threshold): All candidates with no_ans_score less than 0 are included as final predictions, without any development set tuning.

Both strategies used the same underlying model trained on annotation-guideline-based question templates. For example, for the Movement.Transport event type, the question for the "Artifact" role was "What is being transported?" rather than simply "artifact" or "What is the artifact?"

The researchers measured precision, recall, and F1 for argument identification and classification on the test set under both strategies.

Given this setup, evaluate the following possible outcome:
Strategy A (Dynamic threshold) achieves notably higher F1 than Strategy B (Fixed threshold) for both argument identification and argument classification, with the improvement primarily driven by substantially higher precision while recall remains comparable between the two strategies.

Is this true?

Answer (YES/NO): NO